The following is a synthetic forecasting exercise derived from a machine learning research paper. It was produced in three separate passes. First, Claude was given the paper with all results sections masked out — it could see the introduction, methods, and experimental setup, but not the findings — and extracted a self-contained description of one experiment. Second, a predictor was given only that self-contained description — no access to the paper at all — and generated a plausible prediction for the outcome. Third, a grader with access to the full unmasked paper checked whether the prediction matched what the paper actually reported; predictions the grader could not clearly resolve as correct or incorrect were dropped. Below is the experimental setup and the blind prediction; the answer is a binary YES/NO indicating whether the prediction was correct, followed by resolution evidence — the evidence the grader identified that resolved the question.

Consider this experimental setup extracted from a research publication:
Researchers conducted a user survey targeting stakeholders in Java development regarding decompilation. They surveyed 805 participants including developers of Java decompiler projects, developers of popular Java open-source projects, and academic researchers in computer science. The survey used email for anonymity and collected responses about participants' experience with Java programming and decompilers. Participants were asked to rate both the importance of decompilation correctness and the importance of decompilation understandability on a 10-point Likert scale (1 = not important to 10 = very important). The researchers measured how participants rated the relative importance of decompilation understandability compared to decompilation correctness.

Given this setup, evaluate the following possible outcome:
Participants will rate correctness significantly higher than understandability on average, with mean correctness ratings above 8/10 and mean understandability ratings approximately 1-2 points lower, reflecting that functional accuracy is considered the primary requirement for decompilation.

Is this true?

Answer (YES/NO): NO